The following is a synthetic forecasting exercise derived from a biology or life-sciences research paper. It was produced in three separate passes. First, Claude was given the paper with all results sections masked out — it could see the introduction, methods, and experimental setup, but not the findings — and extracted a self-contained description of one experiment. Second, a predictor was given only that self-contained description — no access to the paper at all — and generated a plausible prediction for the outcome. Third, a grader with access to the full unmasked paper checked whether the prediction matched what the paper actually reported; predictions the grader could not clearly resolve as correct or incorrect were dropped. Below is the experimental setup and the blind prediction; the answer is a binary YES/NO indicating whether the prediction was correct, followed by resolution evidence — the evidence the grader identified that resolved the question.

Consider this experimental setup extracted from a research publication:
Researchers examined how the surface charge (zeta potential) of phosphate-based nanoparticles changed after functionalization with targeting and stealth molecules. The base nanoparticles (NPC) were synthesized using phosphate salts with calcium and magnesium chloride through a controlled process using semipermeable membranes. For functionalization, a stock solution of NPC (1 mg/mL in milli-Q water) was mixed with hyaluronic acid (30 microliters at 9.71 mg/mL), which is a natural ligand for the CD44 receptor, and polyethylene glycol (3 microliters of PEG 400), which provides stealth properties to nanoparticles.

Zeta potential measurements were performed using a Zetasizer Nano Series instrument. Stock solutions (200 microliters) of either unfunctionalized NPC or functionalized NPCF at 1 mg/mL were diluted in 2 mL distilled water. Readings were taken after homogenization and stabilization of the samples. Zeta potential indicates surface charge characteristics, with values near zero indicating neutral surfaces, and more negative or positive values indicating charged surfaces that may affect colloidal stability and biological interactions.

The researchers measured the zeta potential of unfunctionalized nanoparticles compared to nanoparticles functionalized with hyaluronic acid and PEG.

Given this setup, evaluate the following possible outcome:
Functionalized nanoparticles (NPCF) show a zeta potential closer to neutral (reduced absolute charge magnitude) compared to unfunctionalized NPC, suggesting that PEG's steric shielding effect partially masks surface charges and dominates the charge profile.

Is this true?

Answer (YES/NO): YES